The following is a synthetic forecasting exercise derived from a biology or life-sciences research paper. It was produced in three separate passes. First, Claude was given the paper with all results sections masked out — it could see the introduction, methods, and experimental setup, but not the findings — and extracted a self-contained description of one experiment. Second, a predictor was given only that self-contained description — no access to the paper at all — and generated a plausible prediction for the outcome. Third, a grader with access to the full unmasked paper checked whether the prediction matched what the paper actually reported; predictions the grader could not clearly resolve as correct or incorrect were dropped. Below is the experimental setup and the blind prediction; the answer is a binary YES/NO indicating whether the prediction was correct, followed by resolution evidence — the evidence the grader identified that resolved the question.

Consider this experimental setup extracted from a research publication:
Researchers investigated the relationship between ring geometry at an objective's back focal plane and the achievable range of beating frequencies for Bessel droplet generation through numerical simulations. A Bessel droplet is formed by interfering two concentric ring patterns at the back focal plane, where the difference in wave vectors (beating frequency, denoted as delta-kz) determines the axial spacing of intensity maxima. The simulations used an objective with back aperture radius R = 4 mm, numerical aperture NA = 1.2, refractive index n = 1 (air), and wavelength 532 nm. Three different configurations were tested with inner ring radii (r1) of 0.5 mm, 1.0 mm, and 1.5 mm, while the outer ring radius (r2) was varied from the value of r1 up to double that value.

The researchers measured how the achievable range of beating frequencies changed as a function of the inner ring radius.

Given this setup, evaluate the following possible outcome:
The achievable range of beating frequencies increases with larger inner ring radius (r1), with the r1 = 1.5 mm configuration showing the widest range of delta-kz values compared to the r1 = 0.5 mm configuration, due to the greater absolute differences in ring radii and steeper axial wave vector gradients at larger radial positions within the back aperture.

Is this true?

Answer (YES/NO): YES